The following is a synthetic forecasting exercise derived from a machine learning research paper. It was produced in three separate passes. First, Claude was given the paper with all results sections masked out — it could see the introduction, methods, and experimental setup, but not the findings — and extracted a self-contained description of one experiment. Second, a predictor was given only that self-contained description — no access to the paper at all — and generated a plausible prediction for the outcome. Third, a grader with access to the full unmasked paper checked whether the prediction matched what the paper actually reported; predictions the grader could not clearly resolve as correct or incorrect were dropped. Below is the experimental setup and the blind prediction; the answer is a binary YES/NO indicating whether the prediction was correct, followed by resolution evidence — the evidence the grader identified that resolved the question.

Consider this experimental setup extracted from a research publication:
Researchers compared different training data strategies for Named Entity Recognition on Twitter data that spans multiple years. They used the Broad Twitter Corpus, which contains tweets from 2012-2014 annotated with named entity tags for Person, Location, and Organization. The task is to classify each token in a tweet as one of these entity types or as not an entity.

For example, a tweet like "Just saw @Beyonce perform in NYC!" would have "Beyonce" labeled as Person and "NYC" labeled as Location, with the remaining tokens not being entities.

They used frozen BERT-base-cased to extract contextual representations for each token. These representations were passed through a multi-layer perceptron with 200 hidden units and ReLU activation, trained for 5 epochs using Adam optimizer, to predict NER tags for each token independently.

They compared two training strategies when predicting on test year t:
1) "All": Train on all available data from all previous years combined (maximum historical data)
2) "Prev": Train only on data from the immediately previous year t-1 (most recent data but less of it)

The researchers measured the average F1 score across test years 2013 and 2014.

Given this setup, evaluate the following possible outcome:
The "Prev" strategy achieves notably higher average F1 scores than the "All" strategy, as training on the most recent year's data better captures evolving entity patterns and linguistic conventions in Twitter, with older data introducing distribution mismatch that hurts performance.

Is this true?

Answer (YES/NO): NO